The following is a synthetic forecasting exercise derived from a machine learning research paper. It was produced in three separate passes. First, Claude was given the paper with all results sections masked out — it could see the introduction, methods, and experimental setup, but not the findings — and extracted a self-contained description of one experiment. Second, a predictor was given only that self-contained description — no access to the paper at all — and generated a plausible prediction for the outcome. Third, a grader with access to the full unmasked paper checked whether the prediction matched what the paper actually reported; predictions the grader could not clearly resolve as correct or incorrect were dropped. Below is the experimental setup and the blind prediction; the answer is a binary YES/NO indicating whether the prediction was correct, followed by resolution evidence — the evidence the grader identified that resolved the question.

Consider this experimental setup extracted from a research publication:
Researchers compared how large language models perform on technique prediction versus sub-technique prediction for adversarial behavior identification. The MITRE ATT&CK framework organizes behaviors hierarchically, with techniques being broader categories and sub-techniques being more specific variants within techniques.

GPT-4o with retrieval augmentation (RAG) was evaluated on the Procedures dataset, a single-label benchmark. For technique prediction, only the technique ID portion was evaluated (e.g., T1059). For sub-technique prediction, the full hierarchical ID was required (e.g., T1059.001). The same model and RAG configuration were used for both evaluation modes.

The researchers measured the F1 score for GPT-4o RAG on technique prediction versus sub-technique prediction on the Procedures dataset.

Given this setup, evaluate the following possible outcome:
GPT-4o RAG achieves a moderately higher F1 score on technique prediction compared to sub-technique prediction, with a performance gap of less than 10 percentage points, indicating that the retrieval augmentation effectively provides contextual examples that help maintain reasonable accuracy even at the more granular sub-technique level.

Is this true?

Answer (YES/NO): YES